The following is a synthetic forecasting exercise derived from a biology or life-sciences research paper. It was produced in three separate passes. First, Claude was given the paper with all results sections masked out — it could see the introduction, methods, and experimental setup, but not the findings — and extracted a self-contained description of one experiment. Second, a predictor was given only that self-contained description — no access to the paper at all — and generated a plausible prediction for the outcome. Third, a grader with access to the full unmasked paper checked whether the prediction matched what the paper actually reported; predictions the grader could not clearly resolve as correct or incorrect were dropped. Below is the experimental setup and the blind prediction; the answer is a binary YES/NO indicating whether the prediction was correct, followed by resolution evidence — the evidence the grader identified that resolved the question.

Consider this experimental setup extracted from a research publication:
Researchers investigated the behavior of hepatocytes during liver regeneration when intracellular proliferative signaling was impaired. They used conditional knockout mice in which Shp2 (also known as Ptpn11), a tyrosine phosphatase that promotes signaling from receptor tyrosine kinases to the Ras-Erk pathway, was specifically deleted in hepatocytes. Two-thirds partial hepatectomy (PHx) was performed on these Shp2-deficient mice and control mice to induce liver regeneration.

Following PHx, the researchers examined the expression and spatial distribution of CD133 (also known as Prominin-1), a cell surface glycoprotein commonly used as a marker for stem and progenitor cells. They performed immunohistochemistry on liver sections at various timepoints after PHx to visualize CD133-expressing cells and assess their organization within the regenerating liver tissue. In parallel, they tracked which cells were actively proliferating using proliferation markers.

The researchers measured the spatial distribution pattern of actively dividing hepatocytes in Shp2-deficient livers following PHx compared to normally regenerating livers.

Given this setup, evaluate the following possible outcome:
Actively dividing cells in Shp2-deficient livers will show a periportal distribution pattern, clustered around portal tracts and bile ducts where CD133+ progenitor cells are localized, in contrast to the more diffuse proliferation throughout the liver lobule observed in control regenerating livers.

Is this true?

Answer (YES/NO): NO